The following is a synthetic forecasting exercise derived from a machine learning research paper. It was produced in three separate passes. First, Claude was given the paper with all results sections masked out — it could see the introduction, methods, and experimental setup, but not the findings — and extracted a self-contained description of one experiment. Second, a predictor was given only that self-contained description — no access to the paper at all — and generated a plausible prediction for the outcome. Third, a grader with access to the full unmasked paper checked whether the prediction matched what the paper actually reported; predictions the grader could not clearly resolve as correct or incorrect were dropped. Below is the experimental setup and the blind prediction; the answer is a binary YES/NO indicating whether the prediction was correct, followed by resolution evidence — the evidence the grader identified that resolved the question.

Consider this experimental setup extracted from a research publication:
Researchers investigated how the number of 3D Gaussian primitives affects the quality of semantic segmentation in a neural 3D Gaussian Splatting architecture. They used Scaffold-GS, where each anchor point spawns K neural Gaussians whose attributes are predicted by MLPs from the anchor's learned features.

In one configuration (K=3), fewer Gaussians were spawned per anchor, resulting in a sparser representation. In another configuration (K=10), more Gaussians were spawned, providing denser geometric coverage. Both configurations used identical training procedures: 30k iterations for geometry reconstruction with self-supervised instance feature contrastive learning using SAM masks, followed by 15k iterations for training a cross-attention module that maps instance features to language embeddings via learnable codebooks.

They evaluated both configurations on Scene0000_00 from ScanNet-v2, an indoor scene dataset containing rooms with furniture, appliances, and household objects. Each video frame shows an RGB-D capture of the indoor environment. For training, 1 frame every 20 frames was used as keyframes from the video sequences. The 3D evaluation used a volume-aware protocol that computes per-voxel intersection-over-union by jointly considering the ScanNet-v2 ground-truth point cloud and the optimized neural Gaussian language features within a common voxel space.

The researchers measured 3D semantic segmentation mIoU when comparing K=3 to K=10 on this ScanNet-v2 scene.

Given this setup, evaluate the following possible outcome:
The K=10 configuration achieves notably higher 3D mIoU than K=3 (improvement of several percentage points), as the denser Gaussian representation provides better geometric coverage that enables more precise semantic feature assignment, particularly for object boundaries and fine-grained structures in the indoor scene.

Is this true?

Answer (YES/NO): NO